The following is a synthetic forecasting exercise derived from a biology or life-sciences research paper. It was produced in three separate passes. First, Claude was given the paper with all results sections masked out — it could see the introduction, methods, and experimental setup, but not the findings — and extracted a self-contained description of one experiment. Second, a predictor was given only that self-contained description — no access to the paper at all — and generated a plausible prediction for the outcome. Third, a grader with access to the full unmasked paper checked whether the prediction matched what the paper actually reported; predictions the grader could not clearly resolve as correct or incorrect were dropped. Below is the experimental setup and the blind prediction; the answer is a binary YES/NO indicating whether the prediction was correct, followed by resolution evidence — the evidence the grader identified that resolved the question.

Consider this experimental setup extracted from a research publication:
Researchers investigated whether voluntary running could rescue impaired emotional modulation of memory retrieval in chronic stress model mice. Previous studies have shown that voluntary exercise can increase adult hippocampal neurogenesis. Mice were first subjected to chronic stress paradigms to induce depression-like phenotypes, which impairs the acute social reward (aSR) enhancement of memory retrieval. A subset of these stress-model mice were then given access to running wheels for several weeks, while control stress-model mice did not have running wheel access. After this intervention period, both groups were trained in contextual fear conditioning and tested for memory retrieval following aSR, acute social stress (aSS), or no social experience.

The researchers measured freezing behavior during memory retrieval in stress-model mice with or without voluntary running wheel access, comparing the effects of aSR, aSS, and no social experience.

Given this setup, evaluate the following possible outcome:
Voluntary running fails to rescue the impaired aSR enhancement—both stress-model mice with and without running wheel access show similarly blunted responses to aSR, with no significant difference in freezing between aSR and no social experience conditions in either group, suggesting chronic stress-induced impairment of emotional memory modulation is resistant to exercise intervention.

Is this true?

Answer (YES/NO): NO